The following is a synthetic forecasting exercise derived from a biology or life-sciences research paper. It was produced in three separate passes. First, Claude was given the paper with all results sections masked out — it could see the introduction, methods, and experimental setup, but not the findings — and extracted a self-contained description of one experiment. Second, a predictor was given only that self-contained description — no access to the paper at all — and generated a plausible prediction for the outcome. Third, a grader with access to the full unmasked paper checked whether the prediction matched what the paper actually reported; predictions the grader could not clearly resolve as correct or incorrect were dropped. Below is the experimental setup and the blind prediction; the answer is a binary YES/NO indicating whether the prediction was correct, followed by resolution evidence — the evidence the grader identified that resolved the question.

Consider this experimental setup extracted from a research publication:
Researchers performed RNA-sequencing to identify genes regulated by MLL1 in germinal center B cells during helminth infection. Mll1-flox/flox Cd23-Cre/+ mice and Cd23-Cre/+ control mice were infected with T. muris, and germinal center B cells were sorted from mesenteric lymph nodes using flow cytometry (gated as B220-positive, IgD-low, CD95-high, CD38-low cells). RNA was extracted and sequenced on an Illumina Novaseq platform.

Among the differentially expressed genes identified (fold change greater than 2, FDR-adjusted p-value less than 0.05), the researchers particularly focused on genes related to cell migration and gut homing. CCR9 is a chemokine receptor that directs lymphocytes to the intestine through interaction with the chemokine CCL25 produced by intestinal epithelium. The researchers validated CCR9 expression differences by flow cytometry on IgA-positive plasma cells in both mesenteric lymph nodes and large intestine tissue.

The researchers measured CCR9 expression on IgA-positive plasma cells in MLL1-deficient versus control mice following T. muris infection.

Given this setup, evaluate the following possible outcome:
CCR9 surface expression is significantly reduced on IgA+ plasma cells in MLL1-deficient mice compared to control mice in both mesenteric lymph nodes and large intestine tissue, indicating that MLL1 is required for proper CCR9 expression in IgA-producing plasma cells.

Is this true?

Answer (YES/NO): NO